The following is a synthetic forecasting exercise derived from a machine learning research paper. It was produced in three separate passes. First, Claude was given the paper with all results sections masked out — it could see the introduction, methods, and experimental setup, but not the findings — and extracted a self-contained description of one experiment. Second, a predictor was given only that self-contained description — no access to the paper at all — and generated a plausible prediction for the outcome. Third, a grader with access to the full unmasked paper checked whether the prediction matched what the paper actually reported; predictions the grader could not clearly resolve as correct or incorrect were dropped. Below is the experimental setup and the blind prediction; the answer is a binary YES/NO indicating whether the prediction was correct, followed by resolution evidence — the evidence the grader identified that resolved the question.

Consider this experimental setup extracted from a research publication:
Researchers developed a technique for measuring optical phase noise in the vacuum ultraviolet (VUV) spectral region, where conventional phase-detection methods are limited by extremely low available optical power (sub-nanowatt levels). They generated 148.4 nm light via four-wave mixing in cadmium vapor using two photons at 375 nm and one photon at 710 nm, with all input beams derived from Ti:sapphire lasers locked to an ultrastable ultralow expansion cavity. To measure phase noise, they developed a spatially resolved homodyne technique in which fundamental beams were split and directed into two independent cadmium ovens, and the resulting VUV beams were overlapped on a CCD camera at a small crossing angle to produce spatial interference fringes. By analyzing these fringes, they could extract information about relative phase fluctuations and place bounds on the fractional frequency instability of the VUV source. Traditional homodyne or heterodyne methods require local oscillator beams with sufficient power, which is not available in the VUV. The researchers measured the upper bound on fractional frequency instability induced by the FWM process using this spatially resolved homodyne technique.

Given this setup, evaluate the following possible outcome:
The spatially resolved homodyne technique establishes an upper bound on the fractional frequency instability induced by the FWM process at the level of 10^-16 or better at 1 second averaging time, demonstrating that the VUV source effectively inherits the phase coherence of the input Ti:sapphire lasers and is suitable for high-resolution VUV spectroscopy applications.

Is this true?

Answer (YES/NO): YES